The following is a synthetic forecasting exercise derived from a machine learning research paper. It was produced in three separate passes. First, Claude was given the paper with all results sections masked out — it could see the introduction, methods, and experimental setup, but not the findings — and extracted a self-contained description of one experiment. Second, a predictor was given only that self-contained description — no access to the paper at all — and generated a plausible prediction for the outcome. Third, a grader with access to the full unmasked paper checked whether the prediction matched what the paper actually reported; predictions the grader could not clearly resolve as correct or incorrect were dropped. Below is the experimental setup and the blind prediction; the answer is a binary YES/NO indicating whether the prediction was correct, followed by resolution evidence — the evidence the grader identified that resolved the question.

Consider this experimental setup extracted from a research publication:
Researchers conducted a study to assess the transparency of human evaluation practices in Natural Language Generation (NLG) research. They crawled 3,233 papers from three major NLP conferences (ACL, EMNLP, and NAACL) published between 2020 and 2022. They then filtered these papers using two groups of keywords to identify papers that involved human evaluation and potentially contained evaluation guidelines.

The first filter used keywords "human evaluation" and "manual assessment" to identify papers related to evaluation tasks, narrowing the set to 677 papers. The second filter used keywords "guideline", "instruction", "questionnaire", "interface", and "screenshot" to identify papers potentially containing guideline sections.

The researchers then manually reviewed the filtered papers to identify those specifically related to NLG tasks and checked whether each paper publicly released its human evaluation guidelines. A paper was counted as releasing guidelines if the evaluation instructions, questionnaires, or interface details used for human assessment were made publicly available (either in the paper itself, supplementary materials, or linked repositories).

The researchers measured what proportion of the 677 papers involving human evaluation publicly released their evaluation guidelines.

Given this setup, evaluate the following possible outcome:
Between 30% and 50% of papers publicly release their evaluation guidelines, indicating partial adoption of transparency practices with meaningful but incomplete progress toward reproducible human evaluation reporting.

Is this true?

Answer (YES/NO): NO